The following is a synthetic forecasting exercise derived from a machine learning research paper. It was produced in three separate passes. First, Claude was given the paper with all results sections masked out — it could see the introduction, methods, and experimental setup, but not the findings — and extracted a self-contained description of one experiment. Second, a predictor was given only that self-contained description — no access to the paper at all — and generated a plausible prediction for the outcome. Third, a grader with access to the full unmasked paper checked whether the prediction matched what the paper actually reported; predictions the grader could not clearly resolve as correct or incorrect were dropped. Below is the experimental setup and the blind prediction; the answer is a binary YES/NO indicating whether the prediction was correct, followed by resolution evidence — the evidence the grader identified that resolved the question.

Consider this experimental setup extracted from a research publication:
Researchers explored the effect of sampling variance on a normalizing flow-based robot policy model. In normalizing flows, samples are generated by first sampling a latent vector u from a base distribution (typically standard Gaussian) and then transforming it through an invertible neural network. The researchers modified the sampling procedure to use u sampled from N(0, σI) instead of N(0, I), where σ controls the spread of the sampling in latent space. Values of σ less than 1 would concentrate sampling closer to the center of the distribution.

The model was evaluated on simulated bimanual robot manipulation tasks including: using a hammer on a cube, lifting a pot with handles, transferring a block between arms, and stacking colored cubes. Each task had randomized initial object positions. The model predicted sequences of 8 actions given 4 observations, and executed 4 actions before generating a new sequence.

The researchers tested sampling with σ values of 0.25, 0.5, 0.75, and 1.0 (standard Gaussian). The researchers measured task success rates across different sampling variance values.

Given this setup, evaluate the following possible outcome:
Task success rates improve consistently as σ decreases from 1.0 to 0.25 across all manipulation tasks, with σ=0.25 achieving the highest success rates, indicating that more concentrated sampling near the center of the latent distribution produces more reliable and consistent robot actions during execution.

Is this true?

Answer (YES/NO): NO